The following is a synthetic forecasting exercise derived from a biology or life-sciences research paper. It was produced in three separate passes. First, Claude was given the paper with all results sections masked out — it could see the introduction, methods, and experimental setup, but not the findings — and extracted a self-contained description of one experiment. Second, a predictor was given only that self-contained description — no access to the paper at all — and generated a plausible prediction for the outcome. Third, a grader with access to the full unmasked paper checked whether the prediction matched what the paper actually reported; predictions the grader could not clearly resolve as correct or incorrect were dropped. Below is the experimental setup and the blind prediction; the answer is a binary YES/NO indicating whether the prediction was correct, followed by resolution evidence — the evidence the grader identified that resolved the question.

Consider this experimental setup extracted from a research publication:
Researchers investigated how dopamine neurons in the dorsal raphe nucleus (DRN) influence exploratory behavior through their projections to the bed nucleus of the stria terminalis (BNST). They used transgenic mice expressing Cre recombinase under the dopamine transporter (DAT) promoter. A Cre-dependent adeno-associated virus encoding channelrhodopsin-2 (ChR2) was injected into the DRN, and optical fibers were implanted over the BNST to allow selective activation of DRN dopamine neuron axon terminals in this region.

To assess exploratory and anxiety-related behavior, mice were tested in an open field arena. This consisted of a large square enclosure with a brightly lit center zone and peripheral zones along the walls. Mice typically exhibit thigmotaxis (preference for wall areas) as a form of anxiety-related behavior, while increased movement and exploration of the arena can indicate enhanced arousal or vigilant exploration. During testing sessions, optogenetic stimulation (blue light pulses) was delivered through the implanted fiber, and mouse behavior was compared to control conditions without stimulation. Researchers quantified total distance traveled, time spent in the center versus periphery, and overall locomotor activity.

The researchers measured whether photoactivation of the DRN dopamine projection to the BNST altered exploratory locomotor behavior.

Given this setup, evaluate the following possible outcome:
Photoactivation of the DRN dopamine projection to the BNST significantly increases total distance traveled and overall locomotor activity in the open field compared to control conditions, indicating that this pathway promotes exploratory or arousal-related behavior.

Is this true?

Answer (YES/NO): NO